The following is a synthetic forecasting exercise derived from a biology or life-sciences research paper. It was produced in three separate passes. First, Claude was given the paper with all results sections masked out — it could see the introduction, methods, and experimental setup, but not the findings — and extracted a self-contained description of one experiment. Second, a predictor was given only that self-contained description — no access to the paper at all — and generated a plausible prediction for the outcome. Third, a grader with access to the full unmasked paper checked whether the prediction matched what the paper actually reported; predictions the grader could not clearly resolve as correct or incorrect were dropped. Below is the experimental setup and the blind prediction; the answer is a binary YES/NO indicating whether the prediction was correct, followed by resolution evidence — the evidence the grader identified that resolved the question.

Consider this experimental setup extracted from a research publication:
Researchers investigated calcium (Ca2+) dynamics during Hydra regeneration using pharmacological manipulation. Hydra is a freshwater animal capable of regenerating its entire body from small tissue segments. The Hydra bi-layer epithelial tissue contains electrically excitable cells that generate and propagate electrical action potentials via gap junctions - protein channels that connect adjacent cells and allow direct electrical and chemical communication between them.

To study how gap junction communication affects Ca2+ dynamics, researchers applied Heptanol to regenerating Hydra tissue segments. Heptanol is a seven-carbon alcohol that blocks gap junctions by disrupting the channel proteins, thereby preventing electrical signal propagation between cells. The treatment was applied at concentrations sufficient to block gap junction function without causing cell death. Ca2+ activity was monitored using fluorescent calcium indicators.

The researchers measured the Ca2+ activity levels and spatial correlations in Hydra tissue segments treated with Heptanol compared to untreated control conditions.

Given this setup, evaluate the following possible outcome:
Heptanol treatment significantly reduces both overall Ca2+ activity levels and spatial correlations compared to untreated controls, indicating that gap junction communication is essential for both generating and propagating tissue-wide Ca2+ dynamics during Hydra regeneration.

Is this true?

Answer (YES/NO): NO